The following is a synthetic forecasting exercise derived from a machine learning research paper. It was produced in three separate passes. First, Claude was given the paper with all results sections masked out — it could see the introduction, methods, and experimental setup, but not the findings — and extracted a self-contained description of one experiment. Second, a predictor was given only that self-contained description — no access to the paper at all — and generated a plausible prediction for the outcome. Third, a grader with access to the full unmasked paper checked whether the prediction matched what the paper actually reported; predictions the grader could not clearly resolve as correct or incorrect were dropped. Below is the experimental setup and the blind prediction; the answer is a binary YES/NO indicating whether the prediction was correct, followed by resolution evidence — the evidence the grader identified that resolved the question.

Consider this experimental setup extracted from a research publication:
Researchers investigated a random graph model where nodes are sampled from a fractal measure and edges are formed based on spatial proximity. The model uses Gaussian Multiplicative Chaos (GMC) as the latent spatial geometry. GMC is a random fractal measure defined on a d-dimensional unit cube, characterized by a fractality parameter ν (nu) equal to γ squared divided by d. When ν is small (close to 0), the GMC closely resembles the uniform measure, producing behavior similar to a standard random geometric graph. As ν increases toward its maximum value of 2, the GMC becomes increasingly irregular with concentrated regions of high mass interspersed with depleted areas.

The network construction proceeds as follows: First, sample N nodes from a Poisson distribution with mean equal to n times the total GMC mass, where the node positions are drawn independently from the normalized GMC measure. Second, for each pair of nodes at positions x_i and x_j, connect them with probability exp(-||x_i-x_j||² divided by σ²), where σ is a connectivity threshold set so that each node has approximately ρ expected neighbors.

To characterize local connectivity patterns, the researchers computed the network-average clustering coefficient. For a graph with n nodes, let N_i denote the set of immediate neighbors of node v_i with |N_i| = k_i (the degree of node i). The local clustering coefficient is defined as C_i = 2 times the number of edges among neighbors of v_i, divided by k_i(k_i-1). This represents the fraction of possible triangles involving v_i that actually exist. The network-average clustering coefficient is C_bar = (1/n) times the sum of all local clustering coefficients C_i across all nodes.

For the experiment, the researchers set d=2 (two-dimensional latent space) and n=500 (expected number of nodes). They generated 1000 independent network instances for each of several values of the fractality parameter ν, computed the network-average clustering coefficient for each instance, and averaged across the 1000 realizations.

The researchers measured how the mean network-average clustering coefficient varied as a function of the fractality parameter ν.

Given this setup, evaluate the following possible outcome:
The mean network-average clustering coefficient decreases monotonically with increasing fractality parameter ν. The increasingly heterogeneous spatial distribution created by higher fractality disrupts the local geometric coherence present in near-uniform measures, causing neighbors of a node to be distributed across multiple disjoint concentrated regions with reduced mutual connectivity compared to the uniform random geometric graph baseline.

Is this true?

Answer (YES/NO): NO